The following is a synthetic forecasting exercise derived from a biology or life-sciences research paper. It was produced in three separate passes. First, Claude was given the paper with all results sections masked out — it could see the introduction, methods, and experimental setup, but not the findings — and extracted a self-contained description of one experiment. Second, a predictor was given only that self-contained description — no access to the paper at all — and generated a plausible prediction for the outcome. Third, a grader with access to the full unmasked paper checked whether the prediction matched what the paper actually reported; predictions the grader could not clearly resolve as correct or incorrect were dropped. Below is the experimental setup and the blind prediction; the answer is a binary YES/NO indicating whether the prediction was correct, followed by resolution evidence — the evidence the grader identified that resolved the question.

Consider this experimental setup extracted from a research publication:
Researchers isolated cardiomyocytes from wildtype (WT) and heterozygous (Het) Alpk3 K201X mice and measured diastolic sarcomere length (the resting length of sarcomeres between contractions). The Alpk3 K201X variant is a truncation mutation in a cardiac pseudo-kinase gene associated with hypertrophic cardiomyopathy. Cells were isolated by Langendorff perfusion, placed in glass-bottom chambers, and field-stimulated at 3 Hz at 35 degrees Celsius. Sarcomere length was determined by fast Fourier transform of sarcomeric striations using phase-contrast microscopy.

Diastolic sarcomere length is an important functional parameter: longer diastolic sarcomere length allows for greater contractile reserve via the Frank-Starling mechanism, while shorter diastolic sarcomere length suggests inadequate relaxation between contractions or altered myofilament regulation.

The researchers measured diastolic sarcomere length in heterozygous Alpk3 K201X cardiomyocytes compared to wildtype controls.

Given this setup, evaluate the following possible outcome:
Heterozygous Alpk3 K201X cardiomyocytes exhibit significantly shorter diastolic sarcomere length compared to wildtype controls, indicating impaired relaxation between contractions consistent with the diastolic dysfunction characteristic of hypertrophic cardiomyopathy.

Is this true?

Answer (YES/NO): YES